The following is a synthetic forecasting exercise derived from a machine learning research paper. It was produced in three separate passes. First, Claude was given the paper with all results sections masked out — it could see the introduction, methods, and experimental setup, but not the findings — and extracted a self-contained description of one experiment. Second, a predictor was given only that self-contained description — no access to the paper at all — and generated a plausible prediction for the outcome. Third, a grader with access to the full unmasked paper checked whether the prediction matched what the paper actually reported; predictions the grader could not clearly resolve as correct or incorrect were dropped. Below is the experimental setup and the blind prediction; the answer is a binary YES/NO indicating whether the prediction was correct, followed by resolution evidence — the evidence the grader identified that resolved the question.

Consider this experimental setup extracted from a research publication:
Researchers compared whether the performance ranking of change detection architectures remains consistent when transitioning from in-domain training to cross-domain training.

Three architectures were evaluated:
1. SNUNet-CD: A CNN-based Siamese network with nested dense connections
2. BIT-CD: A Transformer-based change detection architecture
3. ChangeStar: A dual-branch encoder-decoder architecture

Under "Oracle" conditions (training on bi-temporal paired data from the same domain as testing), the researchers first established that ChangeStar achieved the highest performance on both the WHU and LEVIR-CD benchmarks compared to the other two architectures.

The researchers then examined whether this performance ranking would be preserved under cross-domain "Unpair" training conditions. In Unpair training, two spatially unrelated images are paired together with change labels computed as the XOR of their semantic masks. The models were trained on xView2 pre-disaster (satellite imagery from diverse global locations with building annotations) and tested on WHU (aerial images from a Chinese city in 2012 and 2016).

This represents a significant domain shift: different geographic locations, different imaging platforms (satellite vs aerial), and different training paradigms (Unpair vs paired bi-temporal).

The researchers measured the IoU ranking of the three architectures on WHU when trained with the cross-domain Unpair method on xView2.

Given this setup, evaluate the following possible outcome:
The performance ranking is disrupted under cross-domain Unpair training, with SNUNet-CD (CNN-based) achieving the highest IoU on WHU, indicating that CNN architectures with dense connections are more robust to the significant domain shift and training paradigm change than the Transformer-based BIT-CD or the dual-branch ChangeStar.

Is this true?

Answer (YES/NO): NO